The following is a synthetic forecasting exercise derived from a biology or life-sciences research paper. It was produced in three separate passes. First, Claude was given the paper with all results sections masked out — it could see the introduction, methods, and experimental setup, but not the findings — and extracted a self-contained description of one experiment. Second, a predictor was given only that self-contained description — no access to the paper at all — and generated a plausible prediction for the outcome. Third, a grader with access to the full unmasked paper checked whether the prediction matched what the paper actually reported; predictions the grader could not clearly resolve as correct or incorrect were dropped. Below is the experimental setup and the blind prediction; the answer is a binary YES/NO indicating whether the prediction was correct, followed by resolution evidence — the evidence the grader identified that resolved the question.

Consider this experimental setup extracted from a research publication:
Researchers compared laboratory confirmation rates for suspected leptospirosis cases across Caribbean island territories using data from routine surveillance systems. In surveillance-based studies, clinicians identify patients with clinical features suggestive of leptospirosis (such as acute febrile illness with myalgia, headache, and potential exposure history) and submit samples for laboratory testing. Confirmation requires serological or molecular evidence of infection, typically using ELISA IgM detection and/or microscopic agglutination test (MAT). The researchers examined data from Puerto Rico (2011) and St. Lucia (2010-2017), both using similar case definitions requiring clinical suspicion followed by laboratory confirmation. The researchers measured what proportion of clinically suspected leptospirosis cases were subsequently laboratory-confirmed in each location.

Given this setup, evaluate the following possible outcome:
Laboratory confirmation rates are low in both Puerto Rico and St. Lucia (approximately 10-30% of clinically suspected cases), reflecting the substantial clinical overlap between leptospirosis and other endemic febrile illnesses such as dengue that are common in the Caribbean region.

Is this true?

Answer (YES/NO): NO